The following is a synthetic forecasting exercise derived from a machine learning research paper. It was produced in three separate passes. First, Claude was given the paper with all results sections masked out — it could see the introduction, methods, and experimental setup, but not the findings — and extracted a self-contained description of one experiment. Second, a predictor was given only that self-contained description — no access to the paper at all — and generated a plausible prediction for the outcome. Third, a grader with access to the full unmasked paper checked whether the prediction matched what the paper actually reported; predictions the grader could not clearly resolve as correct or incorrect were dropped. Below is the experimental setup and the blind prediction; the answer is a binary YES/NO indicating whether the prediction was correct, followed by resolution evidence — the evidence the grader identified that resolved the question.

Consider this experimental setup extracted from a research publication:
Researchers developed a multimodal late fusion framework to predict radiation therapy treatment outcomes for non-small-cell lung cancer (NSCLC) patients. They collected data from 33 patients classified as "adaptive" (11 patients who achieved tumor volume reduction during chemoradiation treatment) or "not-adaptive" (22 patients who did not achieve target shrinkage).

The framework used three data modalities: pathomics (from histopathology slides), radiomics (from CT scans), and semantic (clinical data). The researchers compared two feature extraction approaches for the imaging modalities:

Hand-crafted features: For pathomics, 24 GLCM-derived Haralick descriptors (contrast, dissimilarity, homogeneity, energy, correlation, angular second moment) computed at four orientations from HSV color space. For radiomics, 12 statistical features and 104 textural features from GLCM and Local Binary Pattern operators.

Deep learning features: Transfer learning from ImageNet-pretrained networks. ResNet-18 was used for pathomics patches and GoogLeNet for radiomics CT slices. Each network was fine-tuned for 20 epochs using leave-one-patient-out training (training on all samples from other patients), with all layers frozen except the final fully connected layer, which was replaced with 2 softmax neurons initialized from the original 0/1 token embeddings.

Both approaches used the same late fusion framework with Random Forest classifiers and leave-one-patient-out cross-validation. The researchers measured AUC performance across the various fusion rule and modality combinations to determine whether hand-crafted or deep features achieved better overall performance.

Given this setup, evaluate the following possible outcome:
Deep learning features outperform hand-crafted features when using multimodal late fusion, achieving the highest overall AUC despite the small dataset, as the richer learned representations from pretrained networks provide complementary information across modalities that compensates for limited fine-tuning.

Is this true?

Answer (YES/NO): NO